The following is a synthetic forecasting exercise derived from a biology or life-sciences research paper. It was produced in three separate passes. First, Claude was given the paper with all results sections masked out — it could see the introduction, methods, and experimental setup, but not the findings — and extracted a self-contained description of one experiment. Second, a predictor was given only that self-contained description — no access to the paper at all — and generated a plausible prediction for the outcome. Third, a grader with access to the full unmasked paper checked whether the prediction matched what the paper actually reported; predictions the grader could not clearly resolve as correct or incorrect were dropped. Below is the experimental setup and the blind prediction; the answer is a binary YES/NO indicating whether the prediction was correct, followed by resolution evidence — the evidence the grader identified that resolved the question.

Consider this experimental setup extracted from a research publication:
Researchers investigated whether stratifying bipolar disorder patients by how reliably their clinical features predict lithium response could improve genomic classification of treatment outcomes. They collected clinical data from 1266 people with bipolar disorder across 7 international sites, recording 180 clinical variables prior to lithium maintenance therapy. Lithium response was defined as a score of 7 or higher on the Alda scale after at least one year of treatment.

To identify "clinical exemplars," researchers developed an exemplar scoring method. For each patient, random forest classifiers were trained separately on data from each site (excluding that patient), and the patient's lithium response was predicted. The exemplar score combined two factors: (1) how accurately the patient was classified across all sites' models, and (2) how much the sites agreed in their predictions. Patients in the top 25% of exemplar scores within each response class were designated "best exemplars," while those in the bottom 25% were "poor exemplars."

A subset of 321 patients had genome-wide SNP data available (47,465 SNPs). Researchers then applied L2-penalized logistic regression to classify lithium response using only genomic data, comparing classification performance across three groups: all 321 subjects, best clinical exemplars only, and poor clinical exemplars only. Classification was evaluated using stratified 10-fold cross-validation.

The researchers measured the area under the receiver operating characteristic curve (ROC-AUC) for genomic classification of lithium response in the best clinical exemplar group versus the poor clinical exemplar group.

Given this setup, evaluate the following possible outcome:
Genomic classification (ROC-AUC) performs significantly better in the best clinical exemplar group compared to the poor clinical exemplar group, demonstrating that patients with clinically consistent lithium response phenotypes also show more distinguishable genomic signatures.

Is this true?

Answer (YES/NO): YES